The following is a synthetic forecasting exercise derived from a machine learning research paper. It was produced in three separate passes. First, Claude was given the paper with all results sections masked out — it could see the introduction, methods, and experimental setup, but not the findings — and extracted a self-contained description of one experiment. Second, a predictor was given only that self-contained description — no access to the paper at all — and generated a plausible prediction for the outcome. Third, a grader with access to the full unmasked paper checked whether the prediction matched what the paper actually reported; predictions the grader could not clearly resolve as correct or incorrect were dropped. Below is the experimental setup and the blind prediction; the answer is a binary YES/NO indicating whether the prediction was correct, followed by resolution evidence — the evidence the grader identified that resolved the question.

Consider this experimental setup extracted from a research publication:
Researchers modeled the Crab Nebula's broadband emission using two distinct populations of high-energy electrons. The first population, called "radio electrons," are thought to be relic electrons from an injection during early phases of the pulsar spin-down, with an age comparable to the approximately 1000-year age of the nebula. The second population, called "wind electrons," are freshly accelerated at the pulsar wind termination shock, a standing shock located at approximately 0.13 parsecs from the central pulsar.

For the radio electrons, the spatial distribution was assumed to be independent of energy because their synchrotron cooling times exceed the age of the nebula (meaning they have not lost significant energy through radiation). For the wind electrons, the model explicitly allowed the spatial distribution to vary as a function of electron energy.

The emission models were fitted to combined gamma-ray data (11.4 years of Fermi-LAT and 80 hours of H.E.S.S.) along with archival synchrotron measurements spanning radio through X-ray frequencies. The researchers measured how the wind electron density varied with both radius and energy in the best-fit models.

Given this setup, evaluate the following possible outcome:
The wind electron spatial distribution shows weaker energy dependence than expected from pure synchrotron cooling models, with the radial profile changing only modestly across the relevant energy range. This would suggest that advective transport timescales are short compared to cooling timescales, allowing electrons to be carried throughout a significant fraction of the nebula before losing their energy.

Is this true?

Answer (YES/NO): NO